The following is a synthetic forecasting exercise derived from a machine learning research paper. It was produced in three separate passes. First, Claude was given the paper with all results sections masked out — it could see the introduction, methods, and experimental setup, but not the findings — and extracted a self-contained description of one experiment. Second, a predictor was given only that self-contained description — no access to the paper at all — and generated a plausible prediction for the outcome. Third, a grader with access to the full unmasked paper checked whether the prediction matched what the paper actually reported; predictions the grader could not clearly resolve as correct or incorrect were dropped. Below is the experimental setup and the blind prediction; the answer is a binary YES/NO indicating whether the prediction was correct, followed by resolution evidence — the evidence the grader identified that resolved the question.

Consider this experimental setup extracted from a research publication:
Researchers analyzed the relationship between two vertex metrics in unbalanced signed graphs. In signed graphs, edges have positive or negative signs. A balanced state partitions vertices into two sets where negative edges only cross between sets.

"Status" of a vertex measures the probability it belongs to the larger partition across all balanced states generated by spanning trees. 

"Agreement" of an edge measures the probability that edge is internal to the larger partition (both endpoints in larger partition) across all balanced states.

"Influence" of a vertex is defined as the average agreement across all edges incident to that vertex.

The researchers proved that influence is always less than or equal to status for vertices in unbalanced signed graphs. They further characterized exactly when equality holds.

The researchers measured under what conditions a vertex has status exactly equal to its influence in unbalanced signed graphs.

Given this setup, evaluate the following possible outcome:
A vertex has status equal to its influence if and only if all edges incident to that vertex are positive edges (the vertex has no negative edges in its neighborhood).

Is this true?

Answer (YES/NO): NO